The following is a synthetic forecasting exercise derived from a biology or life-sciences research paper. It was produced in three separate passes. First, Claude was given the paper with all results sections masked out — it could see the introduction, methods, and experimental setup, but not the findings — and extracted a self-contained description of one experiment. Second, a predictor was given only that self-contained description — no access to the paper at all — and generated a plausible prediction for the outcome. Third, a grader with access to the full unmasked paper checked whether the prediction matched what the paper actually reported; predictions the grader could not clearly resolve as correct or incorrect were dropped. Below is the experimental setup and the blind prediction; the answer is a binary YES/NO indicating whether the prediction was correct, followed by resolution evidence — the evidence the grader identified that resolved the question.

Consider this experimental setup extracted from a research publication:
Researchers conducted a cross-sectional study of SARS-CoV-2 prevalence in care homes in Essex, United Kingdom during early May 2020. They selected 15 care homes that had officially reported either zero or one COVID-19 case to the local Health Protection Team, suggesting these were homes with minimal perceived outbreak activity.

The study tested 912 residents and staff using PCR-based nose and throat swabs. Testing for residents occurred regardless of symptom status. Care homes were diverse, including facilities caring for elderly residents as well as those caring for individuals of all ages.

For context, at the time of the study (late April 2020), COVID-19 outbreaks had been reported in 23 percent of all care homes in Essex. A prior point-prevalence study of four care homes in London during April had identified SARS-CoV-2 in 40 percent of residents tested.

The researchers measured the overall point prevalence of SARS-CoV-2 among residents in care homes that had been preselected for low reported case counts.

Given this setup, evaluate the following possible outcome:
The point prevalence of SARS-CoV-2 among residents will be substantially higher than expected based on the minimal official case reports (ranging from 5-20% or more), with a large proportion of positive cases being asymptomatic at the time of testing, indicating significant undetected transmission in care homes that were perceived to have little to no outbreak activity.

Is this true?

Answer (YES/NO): YES